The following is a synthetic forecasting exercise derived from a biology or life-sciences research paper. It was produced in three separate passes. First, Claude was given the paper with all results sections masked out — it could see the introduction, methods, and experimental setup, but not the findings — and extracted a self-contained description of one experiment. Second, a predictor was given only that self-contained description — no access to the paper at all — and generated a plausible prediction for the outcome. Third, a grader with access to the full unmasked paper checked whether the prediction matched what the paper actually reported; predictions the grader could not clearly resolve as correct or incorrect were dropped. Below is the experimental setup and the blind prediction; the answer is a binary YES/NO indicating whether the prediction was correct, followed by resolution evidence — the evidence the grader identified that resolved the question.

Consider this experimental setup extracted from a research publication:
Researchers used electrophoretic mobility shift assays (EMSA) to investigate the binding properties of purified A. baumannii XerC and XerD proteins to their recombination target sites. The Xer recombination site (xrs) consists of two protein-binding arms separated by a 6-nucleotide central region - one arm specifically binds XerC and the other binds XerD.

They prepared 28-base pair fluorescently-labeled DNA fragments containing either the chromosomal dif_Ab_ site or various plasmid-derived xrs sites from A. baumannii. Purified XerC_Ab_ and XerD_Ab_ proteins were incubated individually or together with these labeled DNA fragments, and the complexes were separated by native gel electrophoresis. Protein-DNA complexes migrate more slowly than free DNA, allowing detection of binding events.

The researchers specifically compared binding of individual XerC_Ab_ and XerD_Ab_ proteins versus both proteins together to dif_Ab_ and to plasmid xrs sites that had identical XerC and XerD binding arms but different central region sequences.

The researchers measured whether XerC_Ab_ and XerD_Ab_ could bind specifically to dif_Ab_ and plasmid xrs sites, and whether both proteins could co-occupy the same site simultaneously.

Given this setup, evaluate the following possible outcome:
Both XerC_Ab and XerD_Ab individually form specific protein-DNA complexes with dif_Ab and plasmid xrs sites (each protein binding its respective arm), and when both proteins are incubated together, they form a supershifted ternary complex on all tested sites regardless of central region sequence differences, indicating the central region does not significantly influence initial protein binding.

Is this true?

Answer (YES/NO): NO